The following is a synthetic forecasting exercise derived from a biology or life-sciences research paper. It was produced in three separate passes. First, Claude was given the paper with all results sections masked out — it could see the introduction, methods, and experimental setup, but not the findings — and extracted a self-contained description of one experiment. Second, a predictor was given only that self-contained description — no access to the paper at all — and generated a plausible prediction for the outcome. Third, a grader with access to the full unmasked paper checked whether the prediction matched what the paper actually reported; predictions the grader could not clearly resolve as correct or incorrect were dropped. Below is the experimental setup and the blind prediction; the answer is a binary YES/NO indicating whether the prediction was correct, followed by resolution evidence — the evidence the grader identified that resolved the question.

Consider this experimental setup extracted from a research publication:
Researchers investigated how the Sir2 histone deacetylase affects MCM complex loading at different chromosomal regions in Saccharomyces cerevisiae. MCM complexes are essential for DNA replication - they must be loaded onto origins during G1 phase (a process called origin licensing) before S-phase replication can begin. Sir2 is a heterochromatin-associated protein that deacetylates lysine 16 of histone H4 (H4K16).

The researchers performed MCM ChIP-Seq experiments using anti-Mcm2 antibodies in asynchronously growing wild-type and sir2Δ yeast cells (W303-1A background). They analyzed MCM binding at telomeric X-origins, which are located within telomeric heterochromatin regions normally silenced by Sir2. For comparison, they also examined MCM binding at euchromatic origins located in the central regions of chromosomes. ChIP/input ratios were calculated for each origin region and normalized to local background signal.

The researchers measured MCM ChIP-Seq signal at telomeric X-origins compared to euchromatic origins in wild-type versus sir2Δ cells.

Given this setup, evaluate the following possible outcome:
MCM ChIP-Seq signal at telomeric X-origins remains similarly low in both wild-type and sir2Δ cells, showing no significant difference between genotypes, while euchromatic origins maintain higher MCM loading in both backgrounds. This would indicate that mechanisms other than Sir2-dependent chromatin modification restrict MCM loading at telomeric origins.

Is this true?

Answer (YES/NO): NO